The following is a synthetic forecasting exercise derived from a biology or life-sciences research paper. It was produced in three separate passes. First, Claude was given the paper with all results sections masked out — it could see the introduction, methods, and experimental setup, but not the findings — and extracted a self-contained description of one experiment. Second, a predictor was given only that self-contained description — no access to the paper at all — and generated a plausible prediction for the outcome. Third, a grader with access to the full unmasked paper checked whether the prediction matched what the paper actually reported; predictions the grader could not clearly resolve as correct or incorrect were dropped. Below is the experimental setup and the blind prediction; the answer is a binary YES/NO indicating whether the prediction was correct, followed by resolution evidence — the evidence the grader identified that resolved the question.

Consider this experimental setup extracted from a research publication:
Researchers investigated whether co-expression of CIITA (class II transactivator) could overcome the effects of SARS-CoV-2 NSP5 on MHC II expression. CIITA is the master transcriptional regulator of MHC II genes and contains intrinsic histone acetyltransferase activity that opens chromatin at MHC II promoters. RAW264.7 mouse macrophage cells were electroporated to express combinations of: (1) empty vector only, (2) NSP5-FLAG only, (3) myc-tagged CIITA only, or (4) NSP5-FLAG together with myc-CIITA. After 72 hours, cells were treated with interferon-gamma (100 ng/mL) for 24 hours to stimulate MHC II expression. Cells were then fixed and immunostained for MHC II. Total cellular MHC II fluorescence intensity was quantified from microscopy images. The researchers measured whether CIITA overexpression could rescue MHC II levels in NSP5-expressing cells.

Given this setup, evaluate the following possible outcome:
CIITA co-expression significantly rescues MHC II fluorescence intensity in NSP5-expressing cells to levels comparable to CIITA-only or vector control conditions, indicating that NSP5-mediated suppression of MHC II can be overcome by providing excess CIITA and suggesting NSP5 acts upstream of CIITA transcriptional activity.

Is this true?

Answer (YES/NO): YES